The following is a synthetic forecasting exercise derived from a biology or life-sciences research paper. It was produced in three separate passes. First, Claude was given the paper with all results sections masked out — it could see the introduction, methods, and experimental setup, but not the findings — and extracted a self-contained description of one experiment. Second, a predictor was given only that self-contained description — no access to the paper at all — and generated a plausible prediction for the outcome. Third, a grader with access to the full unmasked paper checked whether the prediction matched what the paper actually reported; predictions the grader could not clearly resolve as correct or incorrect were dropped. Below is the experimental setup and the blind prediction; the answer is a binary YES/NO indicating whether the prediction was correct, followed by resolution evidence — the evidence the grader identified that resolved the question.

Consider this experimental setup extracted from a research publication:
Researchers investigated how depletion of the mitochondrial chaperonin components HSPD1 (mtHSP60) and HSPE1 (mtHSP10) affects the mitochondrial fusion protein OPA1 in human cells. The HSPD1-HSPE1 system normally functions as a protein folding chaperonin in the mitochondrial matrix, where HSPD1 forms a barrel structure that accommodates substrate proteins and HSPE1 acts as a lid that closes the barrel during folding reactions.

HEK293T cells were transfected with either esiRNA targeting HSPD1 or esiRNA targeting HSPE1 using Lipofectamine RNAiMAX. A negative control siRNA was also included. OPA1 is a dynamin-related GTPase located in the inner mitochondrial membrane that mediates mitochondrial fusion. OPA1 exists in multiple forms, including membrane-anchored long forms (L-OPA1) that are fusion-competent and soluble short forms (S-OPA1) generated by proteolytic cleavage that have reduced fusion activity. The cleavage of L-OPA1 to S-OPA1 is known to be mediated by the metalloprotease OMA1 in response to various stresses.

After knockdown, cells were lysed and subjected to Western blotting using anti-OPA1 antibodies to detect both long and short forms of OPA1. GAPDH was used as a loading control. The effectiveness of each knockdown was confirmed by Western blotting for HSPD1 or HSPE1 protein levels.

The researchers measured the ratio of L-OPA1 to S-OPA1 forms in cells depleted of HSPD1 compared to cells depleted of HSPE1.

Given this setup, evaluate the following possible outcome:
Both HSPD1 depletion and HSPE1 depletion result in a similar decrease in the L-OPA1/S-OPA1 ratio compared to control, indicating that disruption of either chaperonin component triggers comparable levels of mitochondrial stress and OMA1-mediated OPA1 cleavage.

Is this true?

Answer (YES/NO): NO